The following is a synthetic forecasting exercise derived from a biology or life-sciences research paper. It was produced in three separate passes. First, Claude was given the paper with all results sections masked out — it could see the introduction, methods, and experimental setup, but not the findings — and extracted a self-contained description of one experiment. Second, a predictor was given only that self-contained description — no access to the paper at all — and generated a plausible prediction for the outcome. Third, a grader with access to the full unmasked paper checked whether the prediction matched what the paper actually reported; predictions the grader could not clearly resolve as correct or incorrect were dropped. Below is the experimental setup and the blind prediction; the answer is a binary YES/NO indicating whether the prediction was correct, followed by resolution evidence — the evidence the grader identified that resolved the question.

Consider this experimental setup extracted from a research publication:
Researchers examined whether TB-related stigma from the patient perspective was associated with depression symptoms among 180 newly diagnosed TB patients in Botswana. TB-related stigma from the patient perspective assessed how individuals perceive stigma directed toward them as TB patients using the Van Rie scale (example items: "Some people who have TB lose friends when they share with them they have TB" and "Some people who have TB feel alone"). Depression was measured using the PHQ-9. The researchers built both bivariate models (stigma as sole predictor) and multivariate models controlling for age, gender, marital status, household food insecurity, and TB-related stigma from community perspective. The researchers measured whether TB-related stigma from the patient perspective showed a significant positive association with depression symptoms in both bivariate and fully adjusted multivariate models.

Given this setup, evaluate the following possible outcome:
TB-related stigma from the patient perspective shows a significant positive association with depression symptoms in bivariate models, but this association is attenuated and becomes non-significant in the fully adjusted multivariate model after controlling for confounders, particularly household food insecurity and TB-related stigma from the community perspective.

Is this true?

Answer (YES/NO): NO